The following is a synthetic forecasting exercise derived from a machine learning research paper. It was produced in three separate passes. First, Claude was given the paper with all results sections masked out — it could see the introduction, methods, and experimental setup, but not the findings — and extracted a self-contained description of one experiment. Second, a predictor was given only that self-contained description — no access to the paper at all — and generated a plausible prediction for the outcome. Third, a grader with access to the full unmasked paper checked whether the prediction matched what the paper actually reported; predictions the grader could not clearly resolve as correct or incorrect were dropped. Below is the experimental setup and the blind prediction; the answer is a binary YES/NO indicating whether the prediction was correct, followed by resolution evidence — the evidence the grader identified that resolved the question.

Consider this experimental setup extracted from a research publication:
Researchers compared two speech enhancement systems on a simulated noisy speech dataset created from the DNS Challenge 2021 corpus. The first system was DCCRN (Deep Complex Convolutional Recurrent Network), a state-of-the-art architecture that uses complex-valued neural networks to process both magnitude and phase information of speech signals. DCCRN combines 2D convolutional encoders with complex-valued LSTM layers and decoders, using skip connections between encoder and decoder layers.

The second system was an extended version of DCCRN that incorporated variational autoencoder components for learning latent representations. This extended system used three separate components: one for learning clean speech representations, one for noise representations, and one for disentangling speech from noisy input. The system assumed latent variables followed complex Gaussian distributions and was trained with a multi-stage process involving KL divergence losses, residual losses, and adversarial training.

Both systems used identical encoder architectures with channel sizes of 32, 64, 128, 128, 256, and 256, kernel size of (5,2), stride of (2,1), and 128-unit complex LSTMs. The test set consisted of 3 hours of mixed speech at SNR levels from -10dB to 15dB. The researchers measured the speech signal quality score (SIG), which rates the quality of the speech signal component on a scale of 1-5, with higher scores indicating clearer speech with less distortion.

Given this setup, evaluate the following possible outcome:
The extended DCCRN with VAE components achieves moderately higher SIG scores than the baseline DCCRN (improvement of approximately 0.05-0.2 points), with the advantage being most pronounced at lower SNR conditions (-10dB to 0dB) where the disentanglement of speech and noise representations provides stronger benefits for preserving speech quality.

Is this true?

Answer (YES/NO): NO